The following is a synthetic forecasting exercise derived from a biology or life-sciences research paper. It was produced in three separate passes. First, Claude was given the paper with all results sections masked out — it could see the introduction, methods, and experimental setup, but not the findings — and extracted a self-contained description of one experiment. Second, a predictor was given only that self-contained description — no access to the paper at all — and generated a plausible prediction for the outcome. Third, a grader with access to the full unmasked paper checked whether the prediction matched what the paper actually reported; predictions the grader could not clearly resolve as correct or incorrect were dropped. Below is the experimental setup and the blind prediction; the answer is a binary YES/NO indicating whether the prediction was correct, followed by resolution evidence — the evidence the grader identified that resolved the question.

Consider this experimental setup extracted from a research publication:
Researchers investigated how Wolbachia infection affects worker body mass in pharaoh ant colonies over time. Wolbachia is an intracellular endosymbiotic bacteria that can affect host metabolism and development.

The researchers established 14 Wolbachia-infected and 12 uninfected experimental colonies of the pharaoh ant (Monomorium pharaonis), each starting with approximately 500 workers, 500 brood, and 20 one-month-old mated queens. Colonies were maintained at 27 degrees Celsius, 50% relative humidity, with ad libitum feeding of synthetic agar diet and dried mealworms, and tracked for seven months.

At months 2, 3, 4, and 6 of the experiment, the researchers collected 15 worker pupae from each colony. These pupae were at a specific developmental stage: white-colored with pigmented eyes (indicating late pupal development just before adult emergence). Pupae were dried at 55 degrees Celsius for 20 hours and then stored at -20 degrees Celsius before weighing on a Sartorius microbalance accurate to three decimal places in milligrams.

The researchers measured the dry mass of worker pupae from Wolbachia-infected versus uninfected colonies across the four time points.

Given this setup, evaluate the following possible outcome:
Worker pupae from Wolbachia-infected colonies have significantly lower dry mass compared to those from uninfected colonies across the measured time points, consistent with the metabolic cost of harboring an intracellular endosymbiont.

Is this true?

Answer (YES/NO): NO